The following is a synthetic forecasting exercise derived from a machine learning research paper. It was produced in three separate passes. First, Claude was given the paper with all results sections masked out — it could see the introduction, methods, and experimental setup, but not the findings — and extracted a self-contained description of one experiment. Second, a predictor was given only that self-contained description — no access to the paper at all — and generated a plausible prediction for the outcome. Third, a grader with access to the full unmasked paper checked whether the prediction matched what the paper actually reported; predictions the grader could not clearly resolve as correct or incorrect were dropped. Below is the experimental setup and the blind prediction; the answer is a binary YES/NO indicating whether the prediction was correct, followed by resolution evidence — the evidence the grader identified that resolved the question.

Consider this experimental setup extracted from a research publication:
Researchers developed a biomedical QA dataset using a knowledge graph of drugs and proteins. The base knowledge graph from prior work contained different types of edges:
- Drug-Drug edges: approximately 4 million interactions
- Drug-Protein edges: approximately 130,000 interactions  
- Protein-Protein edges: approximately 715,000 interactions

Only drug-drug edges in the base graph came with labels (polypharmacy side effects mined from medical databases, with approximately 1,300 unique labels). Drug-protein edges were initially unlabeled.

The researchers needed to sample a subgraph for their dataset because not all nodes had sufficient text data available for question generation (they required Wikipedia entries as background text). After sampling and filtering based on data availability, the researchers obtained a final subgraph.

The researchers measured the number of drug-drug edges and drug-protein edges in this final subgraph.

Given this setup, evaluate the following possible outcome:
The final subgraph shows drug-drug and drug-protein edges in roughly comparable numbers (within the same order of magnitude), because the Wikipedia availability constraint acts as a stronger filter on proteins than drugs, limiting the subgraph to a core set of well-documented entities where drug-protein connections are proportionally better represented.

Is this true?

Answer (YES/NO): NO